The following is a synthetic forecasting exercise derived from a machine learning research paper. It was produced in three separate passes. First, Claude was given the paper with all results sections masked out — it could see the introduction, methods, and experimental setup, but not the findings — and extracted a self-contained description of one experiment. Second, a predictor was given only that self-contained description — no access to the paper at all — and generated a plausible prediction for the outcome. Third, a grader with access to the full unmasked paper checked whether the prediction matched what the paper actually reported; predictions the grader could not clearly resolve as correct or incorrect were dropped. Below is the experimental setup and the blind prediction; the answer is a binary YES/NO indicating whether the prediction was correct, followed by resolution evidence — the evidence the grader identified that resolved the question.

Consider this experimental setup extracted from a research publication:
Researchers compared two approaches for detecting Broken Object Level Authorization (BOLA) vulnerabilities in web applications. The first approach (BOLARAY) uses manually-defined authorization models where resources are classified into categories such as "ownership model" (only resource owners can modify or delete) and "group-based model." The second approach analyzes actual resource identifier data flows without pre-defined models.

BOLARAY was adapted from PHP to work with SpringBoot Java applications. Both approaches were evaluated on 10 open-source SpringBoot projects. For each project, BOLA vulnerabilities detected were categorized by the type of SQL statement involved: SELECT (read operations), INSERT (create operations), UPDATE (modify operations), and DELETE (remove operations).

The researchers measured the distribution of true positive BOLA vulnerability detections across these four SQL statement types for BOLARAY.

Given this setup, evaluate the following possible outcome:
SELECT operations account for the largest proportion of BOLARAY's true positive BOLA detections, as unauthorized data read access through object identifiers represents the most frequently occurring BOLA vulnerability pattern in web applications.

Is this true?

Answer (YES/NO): NO